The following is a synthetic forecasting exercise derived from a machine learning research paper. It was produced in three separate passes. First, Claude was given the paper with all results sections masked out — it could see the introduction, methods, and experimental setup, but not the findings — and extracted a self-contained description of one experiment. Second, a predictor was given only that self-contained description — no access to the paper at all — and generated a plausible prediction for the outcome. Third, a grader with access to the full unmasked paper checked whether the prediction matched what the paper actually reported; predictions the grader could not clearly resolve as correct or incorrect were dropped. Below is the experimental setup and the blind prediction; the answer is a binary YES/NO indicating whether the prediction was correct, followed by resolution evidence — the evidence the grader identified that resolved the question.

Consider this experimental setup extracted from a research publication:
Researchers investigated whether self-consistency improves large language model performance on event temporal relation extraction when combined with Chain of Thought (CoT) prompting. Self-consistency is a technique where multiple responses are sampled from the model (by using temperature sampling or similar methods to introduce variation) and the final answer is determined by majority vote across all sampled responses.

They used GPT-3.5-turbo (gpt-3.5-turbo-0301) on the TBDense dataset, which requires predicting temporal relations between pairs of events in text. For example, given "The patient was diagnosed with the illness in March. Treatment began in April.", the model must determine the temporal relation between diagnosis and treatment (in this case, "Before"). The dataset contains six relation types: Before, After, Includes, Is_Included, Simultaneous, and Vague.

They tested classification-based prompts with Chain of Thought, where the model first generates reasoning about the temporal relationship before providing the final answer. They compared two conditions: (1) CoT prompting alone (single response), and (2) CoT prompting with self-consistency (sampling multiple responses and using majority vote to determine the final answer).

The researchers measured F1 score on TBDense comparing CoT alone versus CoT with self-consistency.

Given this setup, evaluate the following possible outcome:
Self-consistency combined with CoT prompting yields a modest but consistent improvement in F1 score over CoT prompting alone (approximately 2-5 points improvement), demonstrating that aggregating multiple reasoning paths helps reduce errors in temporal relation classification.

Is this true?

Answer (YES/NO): YES